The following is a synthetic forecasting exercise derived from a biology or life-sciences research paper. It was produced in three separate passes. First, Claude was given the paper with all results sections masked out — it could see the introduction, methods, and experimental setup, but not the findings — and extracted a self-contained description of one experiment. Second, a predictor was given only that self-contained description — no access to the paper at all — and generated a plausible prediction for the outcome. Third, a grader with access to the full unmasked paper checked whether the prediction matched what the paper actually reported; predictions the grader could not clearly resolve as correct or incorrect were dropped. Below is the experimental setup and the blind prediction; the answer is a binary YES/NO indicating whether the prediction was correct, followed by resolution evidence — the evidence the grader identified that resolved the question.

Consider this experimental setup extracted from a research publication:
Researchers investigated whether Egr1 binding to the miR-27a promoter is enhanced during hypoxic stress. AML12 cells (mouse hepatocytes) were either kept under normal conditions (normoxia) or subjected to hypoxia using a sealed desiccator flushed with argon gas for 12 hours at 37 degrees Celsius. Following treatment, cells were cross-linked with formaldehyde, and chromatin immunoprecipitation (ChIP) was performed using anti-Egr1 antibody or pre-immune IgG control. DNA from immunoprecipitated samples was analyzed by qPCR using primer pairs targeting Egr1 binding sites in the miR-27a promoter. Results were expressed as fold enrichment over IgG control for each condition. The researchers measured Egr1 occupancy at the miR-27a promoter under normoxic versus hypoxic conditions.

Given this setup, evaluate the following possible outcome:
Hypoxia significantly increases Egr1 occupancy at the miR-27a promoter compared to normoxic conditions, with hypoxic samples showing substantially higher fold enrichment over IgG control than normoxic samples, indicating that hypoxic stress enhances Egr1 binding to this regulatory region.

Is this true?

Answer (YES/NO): YES